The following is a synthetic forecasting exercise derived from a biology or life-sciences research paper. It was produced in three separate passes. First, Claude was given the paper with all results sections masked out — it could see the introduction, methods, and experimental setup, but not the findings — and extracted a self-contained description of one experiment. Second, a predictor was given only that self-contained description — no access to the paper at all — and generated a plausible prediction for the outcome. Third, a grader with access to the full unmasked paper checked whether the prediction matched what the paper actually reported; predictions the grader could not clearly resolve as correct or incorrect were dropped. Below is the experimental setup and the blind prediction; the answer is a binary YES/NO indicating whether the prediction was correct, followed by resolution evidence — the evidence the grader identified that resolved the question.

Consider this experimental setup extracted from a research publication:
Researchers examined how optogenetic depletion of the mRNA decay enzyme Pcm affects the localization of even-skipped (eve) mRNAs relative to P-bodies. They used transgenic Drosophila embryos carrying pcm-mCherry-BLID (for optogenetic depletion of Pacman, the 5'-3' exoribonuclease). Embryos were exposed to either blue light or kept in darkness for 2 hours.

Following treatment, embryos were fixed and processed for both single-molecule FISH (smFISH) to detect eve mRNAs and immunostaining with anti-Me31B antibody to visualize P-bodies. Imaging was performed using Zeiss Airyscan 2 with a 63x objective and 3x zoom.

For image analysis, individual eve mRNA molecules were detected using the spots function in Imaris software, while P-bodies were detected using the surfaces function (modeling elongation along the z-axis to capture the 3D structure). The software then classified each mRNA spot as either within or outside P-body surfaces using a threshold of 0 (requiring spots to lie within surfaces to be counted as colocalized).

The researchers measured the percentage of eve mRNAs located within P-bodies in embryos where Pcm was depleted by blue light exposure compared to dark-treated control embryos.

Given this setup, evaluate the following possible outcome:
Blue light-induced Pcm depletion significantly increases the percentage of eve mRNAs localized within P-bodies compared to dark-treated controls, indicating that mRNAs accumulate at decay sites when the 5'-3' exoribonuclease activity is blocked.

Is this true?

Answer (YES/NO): YES